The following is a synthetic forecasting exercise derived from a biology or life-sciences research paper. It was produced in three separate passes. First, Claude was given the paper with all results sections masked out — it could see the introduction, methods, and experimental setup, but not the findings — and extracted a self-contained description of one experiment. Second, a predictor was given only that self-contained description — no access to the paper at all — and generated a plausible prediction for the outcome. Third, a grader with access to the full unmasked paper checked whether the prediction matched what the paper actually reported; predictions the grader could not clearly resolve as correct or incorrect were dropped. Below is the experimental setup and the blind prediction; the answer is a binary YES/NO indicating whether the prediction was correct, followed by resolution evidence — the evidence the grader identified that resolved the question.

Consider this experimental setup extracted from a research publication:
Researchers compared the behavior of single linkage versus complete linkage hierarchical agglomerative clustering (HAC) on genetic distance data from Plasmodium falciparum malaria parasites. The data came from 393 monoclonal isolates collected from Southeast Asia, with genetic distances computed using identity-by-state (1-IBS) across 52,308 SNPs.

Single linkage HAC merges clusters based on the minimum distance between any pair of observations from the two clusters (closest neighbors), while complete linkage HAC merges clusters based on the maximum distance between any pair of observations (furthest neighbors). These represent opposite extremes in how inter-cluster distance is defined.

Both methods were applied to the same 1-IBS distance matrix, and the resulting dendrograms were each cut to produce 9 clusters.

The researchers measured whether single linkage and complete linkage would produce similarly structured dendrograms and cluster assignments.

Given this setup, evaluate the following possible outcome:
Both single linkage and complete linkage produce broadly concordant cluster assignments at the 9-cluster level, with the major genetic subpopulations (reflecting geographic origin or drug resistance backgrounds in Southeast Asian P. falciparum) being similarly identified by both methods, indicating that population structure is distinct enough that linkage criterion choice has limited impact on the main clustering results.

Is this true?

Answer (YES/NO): NO